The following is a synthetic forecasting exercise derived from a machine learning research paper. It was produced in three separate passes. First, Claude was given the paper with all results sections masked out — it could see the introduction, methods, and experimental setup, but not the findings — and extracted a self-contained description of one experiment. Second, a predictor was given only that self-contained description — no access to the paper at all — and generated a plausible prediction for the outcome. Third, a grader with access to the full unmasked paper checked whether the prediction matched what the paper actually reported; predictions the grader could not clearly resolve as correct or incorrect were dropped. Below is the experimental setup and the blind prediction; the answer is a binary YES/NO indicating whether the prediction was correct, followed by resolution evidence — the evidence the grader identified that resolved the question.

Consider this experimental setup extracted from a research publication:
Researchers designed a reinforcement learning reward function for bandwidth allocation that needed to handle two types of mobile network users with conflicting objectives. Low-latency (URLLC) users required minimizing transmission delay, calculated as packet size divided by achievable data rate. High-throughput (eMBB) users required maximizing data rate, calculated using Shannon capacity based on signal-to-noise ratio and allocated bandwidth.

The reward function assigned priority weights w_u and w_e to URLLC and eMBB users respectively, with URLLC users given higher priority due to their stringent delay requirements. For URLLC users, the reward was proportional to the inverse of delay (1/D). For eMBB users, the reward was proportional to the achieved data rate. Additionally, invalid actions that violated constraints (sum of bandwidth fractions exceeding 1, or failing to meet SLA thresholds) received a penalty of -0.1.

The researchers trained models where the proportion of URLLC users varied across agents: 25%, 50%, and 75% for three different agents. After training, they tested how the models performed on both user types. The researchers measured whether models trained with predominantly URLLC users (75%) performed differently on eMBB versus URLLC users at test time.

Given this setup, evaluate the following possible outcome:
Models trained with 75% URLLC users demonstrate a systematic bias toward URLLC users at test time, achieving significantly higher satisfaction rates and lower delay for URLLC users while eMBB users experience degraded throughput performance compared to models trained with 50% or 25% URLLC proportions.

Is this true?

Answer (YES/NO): YES